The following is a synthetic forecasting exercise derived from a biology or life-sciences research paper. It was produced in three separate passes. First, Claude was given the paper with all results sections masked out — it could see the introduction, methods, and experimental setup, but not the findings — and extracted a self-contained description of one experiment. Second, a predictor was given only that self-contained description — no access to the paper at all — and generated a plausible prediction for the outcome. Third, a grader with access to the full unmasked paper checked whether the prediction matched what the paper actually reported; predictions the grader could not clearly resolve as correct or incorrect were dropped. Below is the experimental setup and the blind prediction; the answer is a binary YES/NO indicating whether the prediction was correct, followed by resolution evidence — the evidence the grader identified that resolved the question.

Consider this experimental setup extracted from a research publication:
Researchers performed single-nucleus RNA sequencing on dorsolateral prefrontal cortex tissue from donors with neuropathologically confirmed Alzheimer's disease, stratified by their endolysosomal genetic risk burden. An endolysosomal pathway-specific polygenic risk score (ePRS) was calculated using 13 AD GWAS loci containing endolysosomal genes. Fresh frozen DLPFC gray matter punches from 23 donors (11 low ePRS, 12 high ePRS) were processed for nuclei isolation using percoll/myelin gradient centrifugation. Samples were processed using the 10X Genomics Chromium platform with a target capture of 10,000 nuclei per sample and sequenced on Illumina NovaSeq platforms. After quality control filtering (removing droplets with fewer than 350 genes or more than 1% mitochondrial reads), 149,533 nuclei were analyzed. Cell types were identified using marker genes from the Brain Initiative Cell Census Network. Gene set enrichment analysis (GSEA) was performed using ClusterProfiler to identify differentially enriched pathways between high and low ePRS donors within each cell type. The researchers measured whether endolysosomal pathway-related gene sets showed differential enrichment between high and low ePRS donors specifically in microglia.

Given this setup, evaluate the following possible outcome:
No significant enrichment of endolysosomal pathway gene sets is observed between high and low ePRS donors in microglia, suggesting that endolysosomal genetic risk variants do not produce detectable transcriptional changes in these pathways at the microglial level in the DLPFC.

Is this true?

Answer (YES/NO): NO